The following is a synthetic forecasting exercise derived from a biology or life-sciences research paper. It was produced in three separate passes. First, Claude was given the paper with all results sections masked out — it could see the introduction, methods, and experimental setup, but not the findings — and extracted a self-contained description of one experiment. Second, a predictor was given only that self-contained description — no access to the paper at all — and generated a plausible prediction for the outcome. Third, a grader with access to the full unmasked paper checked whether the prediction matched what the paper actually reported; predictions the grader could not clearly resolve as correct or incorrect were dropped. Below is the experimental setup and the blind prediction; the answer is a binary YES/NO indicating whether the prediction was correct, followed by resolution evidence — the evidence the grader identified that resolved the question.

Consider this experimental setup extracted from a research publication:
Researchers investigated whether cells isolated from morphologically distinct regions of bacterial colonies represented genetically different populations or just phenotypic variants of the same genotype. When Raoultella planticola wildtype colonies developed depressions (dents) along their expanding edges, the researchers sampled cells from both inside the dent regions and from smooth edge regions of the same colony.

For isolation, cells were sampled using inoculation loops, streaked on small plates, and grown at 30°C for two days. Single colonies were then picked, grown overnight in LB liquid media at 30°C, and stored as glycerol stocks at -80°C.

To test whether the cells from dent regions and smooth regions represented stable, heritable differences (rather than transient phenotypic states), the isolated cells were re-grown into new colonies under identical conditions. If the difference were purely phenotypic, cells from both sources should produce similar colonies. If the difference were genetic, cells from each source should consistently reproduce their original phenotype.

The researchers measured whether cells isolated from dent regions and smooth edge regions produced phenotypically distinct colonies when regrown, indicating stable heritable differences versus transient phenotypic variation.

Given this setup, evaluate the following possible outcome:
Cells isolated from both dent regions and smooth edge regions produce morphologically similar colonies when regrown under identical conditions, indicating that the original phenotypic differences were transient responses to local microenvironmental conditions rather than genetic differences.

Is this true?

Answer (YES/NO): NO